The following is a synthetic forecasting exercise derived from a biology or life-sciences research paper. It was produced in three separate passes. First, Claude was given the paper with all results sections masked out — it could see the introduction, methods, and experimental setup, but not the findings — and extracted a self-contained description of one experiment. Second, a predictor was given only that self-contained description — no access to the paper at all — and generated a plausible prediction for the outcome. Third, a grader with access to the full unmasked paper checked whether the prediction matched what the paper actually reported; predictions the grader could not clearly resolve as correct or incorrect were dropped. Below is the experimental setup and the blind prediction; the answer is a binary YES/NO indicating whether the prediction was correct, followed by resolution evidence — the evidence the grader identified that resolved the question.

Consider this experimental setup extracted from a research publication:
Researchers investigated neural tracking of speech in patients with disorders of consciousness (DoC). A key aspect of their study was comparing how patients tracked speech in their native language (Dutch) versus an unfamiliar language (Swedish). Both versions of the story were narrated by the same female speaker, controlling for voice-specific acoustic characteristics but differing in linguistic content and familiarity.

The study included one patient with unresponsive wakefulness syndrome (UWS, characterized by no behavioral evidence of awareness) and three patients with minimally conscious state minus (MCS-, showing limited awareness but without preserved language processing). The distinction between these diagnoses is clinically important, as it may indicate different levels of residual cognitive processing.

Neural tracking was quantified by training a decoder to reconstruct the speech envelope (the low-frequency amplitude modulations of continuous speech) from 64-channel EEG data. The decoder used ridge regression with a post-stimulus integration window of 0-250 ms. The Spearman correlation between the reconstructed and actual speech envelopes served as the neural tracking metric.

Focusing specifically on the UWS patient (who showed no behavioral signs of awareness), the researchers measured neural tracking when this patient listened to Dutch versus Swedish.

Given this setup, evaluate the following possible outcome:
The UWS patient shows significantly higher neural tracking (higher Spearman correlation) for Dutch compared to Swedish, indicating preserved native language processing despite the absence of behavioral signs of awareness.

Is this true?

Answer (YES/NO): NO